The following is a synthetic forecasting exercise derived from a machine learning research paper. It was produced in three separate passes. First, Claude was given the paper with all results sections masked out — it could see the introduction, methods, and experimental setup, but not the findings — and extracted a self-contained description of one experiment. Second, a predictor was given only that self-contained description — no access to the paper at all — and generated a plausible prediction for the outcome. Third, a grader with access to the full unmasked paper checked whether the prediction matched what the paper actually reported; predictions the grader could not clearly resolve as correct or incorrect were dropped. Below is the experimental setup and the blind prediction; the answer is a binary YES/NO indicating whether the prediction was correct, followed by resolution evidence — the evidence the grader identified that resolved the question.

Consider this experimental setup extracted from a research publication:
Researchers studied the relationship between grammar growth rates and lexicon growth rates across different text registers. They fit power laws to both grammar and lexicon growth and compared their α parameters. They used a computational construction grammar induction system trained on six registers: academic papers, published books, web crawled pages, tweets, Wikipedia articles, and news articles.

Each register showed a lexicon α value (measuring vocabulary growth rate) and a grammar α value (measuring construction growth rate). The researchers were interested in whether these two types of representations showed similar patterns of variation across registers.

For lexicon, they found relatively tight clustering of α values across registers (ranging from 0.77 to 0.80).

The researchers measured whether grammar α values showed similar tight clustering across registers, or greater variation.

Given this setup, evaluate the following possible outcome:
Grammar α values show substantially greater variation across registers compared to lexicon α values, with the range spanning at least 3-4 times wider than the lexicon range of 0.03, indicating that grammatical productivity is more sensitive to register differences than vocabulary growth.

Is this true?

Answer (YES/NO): NO